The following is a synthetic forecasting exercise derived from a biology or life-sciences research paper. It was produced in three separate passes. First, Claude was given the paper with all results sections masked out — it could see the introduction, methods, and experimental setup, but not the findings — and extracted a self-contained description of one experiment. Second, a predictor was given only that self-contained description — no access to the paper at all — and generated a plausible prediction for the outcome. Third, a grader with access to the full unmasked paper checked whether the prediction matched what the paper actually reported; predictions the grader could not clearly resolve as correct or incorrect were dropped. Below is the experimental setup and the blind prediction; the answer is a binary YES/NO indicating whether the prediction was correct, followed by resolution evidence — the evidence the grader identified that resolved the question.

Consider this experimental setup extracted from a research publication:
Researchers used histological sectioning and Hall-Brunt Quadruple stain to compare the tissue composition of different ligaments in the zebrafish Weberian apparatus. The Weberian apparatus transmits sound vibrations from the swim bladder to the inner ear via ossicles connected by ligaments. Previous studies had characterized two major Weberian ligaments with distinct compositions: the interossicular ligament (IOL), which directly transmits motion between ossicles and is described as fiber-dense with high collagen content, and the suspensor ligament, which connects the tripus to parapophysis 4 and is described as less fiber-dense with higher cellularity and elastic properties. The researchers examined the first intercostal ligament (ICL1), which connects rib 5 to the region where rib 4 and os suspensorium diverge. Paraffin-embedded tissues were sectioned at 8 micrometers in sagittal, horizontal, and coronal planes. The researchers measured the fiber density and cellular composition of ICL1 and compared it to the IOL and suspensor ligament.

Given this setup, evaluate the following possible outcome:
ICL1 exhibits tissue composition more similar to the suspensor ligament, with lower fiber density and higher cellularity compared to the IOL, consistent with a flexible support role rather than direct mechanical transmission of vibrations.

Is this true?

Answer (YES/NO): NO